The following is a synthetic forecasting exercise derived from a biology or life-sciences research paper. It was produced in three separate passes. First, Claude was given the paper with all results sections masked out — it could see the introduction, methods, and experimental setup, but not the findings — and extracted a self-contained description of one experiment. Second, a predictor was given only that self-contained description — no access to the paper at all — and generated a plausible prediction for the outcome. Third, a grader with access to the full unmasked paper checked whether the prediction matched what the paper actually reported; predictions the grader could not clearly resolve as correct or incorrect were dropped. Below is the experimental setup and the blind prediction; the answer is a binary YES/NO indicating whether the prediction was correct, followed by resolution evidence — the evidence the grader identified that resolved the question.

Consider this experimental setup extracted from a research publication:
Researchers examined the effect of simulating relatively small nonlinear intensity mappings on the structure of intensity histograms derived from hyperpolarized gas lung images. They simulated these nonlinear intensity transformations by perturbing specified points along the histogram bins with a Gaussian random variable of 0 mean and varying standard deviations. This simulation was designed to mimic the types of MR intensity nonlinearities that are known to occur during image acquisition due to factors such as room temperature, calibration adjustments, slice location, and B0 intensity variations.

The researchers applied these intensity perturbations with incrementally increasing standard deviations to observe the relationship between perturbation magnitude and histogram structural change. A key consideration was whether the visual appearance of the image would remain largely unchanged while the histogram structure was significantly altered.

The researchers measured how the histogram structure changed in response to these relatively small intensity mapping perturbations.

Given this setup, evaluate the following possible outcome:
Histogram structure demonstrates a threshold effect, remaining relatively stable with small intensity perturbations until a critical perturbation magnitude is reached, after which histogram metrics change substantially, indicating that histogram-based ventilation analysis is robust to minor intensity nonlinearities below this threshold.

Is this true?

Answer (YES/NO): NO